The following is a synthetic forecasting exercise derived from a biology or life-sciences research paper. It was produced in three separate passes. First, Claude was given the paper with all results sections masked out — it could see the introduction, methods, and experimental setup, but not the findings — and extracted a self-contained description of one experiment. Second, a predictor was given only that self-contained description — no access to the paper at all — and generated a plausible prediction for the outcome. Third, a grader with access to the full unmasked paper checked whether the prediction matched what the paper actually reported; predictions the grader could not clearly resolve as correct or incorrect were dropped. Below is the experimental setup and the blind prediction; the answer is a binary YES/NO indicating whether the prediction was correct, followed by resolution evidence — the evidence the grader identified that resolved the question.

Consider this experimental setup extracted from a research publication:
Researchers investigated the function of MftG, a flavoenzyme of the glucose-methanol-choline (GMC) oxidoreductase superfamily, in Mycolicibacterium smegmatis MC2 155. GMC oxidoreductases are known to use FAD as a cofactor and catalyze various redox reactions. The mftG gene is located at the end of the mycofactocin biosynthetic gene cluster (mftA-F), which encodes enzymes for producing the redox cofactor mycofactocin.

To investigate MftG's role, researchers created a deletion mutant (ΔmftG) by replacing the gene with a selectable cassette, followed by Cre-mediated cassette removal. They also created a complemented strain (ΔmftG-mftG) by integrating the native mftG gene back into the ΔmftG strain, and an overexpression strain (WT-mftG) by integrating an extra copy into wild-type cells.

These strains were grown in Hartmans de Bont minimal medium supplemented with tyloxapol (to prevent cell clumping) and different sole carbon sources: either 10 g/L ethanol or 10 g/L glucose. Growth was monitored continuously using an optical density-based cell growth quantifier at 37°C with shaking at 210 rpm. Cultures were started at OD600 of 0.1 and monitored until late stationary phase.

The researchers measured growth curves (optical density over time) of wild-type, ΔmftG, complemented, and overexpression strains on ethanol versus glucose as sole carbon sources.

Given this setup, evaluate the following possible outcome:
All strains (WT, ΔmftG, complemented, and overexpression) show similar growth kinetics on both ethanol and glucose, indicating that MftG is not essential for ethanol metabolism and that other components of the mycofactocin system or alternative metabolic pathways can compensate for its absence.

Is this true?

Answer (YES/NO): NO